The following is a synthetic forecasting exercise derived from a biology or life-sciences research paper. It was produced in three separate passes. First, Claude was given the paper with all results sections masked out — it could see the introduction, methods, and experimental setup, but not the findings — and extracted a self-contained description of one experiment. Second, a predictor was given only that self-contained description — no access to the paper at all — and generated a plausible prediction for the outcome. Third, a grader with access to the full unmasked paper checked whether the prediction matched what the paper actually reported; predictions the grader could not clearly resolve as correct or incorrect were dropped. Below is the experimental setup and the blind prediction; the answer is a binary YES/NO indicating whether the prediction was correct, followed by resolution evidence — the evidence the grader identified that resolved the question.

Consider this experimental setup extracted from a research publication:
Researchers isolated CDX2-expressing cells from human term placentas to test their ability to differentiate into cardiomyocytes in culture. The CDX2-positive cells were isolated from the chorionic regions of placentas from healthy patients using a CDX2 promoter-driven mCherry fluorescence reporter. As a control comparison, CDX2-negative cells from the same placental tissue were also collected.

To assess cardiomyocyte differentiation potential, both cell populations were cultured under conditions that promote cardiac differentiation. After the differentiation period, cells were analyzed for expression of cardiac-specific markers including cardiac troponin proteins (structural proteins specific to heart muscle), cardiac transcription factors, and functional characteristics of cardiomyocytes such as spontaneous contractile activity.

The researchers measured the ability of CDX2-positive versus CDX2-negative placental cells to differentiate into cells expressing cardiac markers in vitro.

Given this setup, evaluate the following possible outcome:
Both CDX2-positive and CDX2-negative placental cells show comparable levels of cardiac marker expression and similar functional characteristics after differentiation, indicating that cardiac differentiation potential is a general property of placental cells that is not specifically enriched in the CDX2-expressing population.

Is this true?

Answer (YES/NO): NO